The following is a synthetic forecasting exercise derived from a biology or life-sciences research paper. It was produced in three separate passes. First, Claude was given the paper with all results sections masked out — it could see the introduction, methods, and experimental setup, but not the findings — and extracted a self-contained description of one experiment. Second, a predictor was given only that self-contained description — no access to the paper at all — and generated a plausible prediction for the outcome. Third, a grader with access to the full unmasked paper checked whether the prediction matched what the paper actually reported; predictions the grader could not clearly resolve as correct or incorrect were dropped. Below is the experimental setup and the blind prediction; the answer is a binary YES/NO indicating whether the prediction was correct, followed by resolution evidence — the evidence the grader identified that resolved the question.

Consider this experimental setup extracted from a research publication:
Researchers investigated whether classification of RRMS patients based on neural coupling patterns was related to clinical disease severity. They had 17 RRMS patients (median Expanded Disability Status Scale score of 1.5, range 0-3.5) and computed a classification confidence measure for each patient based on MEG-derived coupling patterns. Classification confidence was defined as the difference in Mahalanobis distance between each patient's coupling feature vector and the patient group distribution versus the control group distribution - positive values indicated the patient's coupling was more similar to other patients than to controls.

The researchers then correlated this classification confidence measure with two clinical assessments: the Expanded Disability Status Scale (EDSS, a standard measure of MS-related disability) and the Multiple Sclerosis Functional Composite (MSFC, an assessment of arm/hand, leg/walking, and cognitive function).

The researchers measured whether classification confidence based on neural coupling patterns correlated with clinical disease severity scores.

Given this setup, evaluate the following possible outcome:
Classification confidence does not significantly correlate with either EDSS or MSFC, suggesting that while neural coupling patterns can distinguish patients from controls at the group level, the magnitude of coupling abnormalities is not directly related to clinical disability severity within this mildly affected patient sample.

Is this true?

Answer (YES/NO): NO